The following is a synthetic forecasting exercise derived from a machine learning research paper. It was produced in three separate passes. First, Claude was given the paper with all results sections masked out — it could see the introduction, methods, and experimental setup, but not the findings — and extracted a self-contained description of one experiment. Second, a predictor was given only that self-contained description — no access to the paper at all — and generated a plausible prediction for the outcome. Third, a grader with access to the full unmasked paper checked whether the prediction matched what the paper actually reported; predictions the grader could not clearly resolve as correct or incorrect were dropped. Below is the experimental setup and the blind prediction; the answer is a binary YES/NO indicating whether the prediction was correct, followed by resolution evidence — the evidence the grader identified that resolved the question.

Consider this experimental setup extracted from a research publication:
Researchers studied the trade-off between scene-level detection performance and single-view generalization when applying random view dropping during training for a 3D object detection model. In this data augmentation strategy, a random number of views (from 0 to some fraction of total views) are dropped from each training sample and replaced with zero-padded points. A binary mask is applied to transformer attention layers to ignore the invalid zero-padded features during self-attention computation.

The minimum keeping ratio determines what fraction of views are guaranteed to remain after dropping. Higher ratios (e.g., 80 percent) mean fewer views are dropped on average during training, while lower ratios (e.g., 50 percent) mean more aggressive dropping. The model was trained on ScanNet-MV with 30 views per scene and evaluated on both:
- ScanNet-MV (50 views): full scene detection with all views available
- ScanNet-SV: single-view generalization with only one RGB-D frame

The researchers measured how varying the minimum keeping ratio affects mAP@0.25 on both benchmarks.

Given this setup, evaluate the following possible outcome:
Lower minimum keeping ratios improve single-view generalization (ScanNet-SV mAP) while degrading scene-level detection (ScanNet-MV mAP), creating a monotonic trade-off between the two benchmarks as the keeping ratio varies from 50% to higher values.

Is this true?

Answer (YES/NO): YES